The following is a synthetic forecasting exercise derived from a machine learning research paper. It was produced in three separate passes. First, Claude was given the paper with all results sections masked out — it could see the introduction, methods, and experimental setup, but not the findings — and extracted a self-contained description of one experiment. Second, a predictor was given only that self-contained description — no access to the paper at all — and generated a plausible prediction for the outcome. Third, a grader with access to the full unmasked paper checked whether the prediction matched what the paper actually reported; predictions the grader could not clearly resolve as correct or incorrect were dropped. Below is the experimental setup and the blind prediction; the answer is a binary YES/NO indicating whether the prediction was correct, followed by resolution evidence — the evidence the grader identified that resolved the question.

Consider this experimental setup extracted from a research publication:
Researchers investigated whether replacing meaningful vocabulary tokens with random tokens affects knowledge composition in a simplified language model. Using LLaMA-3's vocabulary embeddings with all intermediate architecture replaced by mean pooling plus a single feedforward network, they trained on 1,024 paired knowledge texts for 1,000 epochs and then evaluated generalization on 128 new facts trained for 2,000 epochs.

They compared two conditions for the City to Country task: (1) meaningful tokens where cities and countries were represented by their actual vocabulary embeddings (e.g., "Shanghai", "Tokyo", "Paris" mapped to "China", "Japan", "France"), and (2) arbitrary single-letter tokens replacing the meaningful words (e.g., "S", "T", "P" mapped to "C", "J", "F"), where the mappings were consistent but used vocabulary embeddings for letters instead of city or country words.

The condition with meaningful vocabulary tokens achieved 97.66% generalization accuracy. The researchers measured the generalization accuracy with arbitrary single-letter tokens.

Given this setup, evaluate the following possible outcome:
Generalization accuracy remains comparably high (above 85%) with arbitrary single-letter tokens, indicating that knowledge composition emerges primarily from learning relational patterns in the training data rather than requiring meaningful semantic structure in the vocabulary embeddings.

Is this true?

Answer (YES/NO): NO